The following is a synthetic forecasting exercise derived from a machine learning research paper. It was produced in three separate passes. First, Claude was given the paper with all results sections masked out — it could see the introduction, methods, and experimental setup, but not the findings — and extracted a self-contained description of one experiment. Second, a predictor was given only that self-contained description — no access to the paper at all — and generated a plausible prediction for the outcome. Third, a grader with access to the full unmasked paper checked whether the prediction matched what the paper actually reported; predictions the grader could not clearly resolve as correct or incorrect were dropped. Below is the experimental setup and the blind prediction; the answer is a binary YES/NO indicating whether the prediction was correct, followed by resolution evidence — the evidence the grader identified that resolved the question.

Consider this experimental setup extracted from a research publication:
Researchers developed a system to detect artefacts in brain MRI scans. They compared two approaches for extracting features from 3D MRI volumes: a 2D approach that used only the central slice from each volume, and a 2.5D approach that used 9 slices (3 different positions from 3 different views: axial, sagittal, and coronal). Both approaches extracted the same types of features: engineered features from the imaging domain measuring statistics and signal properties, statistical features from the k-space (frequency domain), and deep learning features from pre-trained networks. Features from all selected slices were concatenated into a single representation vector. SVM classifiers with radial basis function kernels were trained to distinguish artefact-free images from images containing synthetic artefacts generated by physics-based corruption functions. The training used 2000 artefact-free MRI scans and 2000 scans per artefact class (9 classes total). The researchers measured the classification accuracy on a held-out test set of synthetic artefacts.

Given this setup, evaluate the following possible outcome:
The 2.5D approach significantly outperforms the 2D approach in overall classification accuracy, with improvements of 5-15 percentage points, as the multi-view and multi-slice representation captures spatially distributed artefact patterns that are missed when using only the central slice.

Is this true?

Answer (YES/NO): NO